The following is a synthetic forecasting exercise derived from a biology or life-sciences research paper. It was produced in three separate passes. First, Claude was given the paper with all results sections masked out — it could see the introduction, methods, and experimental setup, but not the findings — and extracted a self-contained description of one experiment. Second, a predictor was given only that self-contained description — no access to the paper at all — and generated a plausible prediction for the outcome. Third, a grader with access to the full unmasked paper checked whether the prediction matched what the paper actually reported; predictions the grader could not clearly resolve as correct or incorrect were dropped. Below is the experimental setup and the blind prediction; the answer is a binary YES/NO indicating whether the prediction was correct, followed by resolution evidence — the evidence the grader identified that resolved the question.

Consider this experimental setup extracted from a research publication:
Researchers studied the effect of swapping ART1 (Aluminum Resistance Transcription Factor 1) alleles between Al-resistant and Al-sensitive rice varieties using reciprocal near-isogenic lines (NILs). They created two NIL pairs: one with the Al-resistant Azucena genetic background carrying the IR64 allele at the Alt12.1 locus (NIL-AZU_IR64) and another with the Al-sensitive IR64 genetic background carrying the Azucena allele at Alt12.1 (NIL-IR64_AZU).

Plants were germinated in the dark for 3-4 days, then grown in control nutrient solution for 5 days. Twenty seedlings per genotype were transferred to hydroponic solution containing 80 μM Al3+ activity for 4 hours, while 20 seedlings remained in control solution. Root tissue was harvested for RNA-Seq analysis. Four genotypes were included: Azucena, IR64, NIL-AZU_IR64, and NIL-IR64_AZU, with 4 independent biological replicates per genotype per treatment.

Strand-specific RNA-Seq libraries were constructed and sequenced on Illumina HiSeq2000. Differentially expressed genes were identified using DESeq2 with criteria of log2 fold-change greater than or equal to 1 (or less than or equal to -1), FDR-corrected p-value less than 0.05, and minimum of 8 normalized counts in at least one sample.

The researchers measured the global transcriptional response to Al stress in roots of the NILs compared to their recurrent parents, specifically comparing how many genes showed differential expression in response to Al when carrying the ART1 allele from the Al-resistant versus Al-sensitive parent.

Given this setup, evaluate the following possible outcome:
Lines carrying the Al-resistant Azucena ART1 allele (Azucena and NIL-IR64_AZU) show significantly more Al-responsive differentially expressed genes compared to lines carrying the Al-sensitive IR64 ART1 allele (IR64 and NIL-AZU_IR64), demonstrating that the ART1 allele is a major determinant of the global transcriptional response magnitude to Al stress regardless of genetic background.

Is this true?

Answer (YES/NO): YES